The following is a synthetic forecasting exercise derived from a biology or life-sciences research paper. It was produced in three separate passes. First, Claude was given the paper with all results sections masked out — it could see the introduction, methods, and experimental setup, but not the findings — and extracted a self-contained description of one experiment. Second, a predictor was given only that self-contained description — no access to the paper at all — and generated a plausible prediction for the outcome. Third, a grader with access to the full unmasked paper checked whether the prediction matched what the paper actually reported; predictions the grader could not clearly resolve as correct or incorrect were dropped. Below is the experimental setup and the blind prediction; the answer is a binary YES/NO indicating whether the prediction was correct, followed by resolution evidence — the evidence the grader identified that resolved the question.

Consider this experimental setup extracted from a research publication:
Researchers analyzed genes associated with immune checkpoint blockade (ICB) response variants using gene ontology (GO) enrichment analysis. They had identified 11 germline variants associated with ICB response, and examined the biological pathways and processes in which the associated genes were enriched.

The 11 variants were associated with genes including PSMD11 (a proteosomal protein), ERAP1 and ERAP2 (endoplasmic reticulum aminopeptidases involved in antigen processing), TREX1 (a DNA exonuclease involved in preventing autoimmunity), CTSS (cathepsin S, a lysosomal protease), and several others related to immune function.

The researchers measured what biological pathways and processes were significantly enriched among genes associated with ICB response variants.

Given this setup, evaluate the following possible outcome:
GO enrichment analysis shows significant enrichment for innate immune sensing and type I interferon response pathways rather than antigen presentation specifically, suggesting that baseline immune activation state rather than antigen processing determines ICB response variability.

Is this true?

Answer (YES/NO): NO